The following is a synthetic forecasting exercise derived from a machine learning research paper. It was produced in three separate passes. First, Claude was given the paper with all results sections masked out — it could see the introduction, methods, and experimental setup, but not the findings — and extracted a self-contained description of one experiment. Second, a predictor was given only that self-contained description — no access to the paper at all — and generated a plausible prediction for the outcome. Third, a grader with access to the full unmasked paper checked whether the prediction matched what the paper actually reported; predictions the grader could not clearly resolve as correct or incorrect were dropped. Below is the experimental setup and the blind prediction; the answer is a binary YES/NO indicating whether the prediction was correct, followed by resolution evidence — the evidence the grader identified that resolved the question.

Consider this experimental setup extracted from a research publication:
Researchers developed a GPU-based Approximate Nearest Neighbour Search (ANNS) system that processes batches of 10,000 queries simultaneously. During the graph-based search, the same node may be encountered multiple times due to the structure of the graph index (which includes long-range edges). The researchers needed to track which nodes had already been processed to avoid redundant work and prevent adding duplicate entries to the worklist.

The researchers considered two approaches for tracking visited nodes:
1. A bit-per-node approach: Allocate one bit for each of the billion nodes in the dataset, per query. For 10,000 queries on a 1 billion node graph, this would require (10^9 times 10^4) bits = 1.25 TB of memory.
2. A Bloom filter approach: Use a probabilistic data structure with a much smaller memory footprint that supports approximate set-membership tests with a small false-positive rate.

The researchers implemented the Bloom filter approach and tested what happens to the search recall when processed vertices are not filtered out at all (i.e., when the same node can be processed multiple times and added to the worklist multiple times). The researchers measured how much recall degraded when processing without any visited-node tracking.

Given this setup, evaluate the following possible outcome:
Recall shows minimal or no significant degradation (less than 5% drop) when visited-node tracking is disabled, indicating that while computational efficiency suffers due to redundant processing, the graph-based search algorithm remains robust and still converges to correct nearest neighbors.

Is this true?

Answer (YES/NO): NO